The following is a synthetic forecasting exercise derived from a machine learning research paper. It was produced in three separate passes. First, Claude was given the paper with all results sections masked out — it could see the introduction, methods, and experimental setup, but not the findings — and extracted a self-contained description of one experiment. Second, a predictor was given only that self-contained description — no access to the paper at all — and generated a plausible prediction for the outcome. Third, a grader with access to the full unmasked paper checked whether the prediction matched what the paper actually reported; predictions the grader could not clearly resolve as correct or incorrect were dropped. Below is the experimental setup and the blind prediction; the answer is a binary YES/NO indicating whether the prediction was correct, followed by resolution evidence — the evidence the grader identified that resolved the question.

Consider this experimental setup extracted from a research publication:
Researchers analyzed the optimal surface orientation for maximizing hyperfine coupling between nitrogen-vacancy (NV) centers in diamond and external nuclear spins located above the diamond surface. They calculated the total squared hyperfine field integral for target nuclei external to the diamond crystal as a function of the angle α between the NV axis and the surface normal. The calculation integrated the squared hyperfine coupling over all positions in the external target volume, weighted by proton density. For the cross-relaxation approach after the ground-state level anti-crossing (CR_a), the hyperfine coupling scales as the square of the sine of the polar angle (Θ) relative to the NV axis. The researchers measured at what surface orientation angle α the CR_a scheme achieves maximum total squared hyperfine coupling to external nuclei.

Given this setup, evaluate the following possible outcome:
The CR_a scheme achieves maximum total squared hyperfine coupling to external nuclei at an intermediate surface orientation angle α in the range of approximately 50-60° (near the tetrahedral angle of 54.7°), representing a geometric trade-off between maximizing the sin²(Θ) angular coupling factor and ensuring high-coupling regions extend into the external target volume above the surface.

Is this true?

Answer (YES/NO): NO